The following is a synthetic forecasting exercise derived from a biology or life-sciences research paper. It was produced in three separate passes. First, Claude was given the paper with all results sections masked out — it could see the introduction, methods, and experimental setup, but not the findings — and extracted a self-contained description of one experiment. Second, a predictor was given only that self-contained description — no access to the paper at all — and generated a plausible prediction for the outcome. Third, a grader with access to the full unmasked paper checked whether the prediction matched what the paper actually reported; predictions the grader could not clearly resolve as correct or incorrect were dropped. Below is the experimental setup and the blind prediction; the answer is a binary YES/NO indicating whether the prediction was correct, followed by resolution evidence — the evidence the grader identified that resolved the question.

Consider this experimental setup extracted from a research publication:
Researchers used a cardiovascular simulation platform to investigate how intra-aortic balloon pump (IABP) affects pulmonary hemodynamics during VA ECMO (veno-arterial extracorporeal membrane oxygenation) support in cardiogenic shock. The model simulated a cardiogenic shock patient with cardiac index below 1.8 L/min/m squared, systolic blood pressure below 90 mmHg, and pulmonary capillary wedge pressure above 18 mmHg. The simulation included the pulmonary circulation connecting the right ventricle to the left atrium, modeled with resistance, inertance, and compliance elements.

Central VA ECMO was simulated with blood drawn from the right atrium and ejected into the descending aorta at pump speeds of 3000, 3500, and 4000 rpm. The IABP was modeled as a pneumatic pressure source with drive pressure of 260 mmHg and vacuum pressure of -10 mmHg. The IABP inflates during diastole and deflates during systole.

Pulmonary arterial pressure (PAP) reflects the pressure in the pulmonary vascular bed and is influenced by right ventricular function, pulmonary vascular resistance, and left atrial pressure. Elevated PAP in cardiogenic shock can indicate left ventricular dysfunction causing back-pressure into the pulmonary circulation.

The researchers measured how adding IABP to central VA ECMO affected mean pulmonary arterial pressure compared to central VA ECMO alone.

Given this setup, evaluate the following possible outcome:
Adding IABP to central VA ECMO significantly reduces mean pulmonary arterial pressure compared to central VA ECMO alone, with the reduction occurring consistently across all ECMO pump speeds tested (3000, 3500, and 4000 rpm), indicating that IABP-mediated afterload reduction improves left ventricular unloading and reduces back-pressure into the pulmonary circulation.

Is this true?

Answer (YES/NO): NO